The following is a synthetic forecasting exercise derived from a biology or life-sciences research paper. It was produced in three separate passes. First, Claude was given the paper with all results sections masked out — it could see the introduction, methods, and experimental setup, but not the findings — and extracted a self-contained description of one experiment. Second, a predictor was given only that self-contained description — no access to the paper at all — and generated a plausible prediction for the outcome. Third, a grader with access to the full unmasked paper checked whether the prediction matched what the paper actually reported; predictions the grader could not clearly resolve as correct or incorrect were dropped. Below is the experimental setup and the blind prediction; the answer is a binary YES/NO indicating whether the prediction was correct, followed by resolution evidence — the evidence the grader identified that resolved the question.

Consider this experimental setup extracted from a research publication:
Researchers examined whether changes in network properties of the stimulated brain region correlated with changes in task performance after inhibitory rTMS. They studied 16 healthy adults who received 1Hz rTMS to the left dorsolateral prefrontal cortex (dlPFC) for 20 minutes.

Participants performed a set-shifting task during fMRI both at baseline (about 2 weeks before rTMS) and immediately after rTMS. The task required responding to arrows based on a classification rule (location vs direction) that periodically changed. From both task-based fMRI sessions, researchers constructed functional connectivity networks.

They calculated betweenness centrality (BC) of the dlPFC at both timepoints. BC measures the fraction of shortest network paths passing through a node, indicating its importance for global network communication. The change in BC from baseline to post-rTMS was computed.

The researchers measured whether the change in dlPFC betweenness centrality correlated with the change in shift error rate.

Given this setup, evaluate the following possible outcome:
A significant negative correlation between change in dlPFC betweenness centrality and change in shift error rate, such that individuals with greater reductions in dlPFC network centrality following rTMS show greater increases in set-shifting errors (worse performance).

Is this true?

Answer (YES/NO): NO